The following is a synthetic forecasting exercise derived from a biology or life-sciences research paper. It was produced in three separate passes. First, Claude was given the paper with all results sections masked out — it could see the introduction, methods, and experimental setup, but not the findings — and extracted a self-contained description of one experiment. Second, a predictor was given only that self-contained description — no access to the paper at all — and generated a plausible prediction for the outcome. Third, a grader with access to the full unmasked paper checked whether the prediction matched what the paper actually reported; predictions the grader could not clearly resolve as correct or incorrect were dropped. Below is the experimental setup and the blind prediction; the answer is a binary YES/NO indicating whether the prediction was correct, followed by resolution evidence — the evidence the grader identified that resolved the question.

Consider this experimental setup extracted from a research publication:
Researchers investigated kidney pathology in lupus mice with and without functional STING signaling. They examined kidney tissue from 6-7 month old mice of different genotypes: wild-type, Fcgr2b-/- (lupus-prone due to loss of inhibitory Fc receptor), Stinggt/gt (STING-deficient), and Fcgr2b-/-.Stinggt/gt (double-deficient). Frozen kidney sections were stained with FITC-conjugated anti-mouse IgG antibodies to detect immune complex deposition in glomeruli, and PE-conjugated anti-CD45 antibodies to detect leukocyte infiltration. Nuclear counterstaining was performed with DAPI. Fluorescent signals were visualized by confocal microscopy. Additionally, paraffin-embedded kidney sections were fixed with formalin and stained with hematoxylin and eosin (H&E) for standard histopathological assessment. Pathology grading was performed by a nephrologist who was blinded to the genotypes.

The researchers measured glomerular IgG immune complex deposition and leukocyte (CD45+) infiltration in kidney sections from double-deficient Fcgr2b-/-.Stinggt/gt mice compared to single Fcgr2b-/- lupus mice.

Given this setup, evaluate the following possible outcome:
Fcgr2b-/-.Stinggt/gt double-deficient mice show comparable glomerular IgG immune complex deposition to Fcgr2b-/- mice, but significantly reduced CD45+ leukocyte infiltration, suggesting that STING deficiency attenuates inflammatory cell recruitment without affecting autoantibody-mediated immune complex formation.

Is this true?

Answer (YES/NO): NO